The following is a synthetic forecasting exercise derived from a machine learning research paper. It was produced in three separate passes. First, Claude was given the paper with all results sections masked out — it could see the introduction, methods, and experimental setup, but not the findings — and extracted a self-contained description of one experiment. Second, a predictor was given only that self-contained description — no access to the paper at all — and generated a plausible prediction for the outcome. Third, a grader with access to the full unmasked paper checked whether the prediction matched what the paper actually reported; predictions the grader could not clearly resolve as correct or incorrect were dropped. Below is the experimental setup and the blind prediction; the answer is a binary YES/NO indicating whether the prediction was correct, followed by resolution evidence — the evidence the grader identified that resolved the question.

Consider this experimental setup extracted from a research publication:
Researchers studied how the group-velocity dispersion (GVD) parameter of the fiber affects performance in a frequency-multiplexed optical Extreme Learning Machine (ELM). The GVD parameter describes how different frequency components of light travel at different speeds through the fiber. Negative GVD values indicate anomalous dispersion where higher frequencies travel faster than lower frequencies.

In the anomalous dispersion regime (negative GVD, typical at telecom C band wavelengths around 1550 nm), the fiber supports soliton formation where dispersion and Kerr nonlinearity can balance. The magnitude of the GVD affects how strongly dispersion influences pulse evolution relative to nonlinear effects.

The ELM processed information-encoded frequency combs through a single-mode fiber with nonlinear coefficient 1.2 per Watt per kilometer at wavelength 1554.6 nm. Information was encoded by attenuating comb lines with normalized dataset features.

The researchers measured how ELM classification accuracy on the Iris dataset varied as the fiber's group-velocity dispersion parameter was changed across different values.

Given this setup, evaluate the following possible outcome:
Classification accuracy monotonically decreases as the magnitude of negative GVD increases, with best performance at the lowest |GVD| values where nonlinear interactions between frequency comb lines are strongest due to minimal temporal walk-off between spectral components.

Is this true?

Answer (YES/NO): NO